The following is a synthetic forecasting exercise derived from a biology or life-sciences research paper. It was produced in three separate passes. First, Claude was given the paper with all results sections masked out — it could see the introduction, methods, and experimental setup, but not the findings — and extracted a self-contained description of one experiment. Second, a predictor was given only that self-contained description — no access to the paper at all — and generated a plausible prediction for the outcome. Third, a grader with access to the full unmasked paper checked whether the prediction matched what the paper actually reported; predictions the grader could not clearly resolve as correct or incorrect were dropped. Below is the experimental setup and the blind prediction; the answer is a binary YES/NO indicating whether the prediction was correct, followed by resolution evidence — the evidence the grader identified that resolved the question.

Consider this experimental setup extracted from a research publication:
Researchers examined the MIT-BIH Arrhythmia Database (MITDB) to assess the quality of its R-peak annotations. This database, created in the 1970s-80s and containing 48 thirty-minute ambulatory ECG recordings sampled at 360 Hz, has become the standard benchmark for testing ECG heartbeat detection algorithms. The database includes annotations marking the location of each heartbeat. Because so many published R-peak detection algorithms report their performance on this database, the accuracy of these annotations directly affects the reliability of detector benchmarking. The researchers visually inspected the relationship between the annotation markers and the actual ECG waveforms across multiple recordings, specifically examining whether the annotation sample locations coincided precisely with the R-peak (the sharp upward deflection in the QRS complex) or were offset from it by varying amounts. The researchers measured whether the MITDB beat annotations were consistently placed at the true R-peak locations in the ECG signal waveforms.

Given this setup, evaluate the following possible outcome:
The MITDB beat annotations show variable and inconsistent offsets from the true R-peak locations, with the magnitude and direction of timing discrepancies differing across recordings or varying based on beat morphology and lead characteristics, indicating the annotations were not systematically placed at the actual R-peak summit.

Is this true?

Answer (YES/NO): YES